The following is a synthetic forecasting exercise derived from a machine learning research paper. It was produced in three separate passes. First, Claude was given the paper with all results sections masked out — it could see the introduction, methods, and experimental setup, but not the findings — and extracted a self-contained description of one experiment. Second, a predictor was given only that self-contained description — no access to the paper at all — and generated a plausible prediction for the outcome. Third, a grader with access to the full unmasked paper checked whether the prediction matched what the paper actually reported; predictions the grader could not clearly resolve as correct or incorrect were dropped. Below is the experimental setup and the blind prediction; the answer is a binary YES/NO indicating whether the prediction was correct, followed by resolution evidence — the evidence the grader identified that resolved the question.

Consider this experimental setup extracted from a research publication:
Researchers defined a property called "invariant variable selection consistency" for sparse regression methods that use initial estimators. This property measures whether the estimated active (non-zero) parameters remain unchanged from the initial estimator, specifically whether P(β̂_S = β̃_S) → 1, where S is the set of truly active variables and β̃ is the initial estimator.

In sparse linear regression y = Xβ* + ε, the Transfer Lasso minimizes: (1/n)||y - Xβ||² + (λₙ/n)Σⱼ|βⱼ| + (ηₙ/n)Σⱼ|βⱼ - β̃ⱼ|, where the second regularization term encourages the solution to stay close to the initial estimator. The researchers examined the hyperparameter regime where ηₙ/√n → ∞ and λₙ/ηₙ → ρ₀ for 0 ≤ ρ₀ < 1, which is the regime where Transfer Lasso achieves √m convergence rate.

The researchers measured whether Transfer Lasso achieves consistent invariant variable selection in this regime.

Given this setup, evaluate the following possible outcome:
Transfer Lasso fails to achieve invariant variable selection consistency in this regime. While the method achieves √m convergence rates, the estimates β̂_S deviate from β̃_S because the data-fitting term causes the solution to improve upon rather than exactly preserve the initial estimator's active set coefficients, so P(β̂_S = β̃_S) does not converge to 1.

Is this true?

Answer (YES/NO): NO